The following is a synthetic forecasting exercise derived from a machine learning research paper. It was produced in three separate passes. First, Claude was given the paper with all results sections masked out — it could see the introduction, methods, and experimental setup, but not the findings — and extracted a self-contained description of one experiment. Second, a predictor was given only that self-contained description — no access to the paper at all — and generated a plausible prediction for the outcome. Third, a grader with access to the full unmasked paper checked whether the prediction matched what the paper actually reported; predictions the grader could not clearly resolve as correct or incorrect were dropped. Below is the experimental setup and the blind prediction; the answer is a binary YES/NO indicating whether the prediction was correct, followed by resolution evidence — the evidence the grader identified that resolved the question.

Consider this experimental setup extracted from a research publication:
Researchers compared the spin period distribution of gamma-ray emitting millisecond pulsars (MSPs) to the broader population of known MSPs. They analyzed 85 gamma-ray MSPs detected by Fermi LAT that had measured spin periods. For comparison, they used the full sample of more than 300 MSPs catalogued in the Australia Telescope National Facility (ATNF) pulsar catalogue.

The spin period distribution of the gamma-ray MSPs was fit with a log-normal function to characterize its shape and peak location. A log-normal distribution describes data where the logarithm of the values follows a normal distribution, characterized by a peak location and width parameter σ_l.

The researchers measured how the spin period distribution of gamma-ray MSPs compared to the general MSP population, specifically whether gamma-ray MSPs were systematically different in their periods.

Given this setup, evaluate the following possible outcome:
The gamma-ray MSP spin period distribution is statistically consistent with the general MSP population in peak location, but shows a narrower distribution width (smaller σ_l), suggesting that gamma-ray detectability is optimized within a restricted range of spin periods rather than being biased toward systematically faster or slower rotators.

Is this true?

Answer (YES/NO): NO